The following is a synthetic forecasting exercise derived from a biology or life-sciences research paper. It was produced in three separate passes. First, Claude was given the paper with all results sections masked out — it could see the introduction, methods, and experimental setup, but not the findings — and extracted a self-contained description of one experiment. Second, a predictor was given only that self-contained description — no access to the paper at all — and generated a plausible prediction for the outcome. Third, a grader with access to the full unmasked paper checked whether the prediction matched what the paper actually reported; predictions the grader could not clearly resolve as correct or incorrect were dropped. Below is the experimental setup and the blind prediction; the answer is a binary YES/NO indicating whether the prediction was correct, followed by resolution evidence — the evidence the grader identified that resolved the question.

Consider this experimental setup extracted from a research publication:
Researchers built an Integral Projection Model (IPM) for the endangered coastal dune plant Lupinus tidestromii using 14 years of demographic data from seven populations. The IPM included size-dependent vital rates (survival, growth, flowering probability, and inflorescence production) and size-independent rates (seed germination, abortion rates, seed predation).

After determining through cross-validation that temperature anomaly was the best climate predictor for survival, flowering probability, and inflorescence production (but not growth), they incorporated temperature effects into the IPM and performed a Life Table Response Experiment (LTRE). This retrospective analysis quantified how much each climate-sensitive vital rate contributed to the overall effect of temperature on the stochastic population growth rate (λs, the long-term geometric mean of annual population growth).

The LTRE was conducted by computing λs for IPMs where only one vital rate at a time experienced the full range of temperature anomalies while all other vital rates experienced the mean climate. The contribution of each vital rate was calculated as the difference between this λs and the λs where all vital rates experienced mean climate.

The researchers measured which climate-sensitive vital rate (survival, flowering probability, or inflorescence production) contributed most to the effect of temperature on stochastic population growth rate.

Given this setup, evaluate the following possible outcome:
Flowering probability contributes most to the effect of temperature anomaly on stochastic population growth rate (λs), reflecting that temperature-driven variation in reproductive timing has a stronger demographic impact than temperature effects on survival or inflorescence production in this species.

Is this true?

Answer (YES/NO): NO